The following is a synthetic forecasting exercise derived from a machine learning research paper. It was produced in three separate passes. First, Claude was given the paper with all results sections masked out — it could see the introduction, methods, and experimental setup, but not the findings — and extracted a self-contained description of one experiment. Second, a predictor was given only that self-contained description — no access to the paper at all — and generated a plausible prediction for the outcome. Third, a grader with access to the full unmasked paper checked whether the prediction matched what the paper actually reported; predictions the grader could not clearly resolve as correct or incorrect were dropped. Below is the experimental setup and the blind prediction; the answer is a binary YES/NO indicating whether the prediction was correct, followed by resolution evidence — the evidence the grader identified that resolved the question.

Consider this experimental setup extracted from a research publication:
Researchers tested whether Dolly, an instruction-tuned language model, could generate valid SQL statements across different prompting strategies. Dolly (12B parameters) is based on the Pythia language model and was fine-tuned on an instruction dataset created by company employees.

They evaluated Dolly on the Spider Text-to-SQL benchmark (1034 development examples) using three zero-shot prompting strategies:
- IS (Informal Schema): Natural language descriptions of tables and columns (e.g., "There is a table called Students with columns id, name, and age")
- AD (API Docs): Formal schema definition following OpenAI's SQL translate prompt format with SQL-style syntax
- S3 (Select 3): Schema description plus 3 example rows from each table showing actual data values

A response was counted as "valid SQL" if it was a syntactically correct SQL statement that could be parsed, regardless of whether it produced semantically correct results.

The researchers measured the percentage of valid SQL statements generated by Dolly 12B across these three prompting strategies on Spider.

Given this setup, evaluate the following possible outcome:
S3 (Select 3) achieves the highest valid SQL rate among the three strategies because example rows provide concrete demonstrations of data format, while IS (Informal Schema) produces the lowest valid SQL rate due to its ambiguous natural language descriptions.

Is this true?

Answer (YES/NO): NO